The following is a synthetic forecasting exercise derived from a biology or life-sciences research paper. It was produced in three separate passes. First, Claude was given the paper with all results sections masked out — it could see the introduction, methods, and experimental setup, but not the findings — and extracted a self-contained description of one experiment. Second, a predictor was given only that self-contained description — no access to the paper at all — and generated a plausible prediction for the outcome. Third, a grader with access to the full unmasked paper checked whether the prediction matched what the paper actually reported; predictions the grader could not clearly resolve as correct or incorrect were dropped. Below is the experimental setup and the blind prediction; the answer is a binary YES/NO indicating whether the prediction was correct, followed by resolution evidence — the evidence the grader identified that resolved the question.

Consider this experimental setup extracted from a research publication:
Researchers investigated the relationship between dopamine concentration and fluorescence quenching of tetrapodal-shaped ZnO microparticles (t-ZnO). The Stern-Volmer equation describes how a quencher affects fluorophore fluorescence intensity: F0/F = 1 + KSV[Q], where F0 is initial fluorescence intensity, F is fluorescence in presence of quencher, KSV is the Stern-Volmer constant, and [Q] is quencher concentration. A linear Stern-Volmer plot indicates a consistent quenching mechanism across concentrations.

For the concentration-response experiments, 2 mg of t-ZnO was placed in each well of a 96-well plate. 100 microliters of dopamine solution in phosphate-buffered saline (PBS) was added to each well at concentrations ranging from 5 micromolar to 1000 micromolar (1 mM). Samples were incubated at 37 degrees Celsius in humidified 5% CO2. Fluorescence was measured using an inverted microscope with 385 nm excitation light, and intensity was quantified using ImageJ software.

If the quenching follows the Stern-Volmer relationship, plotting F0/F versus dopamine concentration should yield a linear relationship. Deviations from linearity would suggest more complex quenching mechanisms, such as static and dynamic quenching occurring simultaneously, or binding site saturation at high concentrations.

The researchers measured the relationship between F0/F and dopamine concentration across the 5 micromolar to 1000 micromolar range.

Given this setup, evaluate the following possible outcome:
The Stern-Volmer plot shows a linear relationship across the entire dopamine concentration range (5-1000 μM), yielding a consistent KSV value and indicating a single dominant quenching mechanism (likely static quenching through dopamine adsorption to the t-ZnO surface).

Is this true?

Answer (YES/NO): YES